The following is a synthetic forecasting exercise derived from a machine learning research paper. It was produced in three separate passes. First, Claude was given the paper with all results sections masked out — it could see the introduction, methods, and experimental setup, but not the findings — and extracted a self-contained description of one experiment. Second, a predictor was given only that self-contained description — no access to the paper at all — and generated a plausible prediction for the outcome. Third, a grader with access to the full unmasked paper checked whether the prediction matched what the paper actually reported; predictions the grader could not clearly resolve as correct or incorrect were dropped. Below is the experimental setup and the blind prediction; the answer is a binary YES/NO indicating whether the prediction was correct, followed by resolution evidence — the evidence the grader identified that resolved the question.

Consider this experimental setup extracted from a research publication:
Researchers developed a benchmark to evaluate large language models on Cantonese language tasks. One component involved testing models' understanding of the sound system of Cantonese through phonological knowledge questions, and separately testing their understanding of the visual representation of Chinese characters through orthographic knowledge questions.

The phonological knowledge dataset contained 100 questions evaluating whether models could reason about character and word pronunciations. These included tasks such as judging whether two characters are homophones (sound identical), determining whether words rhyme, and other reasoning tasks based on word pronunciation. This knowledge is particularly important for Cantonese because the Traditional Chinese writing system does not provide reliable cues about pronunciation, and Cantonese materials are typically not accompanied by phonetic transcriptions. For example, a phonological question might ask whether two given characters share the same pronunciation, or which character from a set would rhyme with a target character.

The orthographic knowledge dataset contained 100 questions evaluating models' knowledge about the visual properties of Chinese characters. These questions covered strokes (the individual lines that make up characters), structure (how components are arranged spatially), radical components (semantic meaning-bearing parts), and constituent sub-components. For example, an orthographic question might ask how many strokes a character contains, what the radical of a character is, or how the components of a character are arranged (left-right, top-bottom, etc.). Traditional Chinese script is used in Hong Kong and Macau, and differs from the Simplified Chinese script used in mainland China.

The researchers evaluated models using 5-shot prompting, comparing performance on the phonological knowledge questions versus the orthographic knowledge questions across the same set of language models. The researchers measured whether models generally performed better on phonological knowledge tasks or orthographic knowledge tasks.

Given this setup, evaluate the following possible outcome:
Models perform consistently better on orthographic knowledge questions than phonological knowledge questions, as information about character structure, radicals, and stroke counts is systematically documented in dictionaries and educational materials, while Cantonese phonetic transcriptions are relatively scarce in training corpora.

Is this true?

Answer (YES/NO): YES